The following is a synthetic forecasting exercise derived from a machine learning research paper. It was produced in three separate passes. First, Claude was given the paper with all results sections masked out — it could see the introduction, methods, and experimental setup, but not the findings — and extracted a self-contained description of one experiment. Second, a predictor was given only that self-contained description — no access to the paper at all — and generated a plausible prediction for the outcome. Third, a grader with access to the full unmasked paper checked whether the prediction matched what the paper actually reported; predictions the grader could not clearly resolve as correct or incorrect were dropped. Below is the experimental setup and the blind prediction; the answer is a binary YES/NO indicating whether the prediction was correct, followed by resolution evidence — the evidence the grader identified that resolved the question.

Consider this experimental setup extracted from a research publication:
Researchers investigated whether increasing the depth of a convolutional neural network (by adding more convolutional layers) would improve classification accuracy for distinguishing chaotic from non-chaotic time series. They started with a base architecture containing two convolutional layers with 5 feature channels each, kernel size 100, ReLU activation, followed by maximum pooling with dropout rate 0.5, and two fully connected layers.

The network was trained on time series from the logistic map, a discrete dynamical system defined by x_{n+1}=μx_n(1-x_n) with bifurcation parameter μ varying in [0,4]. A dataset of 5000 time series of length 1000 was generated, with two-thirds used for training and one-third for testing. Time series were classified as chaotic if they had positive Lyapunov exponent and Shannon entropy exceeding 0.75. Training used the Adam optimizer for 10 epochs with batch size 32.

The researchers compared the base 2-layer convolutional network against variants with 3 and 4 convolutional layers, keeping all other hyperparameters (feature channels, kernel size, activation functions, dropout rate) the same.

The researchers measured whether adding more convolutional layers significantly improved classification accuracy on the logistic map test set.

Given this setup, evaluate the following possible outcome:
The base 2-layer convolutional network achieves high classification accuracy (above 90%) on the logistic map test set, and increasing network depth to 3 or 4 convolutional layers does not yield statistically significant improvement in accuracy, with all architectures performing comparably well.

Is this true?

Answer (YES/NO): YES